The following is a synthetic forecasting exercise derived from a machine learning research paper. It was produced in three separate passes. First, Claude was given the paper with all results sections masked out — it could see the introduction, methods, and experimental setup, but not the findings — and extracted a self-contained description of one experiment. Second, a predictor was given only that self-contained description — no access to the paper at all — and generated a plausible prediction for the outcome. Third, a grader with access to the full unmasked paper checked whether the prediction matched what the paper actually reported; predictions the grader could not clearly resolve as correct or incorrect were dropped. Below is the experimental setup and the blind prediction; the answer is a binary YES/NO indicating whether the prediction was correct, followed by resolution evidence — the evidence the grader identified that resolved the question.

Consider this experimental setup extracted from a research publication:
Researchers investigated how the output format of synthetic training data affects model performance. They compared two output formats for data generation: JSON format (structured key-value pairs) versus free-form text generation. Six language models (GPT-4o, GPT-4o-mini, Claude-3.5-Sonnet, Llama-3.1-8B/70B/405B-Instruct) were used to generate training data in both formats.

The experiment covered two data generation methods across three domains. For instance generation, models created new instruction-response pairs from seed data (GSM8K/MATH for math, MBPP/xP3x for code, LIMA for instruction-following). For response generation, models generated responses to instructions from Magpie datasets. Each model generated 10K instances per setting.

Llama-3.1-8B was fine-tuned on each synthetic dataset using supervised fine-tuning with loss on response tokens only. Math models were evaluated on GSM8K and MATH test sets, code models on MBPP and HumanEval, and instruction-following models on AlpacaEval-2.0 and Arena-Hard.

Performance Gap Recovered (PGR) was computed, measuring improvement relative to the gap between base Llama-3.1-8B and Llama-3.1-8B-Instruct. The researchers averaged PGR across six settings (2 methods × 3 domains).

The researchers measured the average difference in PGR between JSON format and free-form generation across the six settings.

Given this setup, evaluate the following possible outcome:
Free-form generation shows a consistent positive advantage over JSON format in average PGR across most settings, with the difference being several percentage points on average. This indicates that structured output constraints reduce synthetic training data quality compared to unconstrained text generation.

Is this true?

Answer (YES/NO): YES